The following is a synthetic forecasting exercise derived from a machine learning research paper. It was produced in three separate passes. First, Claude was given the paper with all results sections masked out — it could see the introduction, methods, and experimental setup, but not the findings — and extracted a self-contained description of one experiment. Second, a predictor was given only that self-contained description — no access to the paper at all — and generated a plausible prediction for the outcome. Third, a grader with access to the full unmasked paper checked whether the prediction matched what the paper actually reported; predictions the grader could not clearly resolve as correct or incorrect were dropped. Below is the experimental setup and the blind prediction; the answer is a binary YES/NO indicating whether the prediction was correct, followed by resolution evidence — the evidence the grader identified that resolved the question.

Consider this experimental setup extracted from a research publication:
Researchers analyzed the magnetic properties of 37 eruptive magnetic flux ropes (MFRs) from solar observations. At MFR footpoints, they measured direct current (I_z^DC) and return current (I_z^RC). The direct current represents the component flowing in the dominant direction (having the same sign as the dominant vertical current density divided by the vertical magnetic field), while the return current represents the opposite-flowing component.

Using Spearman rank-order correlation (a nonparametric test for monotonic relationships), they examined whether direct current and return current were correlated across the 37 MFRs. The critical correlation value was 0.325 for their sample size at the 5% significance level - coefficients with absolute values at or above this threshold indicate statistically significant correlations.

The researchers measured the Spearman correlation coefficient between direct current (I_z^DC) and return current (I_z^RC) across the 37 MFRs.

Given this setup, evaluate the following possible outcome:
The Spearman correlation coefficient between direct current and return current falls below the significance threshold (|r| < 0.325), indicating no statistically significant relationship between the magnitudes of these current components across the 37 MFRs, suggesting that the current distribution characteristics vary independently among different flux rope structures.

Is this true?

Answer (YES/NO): NO